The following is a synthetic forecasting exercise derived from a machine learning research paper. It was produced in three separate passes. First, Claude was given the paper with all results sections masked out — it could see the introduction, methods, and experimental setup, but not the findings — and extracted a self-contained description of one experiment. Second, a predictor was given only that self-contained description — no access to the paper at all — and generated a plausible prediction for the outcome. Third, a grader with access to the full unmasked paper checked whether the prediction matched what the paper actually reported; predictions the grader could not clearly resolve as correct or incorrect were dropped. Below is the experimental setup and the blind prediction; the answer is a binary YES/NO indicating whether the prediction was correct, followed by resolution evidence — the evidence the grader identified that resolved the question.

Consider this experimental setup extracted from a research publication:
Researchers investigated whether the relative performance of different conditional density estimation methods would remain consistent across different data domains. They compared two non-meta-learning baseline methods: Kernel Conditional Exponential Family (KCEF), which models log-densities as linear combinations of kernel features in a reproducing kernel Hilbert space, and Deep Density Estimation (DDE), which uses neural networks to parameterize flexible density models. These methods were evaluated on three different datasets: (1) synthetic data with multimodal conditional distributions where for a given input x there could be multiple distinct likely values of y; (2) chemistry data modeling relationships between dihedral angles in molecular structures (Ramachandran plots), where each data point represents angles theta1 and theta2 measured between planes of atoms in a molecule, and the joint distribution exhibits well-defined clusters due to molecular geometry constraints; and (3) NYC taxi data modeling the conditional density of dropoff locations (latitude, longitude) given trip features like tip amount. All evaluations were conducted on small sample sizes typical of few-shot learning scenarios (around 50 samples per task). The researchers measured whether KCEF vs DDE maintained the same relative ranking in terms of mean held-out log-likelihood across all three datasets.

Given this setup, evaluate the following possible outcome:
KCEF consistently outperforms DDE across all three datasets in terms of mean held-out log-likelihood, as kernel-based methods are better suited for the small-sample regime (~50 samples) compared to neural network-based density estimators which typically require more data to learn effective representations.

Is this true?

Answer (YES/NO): NO